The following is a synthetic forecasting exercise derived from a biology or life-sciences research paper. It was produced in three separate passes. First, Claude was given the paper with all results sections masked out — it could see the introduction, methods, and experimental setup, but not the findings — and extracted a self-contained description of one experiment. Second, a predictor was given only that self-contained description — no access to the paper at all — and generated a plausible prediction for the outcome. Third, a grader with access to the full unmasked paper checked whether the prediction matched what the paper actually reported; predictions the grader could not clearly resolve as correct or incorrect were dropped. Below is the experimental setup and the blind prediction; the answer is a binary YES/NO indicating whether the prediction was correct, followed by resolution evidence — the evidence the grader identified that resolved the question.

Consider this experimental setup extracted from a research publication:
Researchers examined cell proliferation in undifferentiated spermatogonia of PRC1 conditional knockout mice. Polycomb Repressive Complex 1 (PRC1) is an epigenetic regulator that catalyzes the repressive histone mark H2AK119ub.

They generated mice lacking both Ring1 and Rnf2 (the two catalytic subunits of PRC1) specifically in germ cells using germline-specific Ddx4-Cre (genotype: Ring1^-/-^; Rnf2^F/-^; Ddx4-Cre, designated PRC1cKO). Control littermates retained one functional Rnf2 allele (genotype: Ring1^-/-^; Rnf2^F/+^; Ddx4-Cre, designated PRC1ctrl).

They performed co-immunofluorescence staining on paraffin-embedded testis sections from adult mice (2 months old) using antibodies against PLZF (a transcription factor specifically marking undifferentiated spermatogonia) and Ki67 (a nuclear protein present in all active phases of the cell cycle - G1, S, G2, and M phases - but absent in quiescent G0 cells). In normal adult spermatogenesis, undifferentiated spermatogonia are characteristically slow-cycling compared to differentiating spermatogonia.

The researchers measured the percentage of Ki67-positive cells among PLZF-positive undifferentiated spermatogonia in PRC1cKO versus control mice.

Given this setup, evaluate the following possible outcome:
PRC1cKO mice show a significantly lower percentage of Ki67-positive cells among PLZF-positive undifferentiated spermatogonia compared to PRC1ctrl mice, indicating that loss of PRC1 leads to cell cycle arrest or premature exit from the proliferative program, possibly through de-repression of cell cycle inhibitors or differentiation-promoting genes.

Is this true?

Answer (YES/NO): NO